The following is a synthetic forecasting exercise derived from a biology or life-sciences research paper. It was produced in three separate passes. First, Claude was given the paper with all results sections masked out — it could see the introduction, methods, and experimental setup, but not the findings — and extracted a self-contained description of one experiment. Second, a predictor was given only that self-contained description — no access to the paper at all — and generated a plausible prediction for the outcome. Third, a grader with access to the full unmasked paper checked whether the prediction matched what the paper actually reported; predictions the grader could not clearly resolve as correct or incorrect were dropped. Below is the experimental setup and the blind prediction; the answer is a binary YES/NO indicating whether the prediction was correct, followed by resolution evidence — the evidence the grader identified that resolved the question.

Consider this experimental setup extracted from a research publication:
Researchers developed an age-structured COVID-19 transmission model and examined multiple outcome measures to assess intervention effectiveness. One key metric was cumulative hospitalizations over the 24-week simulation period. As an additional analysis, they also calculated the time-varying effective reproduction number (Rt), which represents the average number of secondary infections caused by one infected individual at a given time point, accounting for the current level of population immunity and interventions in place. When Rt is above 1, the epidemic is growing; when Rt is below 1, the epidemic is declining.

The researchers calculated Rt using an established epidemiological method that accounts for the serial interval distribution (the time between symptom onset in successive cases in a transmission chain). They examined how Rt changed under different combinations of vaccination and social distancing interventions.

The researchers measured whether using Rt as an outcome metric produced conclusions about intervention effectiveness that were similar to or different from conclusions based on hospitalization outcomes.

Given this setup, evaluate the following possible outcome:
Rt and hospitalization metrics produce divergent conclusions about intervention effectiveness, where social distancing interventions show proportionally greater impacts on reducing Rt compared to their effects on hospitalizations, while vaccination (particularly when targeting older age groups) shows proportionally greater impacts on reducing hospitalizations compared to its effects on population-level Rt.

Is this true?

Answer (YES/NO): NO